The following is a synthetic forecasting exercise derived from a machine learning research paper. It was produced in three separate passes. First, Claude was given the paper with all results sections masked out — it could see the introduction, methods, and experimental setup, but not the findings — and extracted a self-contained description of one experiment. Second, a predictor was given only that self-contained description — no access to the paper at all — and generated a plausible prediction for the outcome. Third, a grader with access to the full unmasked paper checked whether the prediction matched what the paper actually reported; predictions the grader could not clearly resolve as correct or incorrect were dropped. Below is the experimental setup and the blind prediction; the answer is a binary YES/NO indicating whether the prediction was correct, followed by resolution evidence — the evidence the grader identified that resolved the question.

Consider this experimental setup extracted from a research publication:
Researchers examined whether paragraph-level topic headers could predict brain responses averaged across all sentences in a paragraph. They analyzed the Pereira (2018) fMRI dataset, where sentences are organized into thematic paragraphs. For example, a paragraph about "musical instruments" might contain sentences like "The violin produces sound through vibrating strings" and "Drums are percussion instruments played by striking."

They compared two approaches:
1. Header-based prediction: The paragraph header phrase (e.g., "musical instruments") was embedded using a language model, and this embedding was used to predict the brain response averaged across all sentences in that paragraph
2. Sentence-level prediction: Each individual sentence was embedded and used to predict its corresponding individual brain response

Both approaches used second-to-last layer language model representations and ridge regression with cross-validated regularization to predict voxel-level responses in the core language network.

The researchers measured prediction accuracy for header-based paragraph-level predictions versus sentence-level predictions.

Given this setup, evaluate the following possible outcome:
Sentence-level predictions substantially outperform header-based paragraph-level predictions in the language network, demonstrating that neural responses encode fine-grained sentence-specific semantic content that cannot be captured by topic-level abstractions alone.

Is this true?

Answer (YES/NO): YES